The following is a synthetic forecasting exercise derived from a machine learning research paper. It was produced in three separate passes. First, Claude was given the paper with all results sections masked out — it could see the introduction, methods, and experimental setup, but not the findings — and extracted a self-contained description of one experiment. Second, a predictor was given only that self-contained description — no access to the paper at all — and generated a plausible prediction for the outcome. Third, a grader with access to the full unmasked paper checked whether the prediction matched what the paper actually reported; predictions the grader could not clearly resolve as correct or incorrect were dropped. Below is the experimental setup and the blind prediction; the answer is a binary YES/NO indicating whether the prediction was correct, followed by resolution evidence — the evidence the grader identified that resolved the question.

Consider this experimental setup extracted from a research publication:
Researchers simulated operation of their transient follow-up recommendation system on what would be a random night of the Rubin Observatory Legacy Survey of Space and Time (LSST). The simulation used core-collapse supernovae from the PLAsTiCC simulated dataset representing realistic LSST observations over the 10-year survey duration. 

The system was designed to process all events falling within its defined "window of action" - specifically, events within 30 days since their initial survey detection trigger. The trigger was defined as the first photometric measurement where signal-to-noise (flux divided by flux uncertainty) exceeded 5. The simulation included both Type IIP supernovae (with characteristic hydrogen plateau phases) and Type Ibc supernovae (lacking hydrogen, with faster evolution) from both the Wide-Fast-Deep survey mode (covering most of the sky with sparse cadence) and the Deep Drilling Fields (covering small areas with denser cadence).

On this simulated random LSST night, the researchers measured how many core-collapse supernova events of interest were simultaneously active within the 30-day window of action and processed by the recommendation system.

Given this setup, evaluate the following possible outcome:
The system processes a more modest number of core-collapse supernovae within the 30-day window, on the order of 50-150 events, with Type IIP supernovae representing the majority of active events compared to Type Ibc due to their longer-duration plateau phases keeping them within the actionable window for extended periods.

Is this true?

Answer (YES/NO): NO